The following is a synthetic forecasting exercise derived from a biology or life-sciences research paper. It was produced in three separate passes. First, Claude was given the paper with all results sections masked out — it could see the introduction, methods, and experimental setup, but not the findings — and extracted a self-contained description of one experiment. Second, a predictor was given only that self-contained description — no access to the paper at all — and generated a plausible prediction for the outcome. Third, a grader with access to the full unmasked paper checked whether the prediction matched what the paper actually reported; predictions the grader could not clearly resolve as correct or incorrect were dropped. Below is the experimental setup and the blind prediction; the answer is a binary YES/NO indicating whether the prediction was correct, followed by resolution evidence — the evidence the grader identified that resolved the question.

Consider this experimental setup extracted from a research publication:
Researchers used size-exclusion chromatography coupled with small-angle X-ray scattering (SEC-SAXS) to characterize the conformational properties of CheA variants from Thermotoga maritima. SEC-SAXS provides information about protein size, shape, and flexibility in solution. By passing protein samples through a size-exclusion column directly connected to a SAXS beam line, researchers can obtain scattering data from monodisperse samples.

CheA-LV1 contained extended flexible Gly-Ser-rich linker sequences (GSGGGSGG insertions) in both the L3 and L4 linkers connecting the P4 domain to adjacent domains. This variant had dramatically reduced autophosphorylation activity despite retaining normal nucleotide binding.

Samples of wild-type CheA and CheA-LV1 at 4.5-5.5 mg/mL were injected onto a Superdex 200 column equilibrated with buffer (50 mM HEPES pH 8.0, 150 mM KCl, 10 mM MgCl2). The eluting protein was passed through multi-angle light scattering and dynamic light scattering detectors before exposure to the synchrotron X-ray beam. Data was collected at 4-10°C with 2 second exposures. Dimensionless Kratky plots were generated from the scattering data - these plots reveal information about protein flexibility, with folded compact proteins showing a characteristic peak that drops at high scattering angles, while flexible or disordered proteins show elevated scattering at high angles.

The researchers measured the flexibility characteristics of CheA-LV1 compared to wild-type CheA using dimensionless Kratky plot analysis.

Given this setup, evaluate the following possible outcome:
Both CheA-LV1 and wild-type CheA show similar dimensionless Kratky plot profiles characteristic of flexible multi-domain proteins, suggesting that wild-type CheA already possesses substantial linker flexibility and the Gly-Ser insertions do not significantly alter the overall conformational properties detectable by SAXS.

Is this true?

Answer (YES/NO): NO